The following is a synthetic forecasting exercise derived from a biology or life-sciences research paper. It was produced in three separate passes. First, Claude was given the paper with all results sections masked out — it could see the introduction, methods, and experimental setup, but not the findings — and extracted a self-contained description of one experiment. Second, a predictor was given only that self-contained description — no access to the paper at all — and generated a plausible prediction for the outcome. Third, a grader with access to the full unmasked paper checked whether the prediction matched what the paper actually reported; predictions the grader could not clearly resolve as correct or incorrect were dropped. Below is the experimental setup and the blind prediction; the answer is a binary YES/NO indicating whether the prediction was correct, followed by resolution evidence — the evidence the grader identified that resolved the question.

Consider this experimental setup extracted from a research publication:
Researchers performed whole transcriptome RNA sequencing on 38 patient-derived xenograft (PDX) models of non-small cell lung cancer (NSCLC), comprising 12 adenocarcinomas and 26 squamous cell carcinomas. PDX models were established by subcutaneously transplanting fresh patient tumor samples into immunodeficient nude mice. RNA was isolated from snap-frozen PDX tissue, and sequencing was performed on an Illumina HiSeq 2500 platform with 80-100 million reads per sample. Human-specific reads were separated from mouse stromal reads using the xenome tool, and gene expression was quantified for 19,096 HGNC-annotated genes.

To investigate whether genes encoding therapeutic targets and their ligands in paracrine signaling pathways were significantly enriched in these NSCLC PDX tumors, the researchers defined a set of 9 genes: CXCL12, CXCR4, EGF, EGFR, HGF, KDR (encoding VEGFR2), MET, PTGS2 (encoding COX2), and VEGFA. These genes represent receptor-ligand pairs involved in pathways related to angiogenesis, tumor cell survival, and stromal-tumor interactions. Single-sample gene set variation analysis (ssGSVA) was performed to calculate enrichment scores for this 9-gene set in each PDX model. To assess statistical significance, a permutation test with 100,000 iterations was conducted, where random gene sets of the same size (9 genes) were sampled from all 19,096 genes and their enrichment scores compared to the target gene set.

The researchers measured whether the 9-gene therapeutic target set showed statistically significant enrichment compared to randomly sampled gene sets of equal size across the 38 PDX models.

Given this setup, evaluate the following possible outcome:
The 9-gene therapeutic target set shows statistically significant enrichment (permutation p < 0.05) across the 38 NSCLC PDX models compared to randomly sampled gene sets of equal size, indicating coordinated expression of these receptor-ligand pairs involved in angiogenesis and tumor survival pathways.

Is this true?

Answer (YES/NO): NO